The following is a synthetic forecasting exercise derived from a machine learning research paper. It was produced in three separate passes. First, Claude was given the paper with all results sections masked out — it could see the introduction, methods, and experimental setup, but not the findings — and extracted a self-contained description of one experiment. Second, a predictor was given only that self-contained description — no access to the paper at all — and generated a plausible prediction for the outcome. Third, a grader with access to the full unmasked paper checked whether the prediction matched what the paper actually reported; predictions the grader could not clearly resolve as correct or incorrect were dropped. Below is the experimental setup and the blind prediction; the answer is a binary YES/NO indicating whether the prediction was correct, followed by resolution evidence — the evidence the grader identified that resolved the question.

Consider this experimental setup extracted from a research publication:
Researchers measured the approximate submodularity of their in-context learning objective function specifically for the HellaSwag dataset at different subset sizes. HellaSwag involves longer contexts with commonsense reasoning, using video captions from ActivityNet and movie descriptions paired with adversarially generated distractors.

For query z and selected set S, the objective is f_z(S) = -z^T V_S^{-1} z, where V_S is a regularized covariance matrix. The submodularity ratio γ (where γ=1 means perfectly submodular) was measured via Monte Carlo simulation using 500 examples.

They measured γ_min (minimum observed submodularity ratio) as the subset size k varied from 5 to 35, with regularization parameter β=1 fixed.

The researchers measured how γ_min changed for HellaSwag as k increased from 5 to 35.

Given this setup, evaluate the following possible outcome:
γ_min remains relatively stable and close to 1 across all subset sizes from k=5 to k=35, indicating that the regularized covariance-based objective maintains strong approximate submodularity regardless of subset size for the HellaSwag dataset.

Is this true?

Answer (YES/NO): NO